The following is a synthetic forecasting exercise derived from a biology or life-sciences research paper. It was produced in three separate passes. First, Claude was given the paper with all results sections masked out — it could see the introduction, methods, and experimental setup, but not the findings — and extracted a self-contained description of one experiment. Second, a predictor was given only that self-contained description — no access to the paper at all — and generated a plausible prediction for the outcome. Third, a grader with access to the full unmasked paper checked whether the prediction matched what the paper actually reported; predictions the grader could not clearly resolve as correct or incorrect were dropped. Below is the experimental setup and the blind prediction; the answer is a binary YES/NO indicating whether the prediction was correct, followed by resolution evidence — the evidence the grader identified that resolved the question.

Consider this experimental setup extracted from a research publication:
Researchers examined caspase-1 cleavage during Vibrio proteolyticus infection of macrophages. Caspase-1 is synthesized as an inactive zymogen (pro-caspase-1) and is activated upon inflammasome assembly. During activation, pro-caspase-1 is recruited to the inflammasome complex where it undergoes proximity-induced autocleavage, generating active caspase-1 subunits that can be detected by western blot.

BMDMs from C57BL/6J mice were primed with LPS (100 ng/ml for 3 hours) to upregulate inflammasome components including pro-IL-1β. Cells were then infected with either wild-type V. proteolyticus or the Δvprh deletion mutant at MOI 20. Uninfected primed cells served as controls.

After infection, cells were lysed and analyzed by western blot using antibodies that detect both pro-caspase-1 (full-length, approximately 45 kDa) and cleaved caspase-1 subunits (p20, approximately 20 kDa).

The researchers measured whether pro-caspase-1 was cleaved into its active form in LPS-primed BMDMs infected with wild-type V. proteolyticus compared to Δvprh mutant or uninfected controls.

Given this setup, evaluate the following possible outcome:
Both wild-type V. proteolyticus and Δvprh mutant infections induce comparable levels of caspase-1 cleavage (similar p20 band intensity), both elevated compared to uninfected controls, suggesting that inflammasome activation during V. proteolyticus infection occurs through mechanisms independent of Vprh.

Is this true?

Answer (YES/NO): NO